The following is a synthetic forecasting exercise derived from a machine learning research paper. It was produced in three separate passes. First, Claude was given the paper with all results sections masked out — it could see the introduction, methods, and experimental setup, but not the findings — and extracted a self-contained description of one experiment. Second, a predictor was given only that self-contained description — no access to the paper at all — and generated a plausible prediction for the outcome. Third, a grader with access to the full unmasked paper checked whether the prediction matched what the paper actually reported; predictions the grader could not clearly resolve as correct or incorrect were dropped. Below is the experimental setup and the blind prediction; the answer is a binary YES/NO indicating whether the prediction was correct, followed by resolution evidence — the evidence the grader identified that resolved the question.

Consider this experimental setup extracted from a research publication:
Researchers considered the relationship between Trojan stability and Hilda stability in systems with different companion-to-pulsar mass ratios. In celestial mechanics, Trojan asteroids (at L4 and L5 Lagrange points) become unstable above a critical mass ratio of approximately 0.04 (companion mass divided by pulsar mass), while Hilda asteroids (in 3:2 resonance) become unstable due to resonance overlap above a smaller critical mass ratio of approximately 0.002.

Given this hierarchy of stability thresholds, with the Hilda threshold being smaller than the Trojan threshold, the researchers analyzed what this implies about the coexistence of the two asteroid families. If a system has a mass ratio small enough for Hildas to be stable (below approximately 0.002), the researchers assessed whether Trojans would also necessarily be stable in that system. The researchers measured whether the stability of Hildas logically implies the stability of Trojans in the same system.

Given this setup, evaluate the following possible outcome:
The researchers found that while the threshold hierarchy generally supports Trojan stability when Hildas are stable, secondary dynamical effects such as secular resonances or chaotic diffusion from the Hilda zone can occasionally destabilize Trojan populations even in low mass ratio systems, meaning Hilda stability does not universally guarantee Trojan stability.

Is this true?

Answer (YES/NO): NO